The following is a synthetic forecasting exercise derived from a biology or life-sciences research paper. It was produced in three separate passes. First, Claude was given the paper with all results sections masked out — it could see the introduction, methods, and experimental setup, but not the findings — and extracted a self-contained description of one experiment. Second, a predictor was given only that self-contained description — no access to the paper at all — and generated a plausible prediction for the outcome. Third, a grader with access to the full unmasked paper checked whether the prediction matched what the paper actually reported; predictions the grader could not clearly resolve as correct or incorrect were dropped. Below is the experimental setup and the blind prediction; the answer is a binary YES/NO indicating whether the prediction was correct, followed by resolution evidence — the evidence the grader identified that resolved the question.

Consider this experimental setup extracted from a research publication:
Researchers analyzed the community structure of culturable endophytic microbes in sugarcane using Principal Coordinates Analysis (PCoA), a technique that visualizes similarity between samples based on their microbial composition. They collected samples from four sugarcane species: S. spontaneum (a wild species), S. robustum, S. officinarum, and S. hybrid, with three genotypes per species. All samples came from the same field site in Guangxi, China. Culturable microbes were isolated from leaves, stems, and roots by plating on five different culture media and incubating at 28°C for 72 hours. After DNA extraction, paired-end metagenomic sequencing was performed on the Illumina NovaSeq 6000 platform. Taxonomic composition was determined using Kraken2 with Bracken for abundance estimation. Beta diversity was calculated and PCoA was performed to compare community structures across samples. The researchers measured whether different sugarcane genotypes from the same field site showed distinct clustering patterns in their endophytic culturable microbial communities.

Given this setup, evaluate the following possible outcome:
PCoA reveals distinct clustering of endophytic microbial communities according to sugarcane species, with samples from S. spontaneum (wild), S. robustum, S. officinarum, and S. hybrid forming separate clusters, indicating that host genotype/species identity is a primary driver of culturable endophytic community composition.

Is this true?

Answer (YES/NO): NO